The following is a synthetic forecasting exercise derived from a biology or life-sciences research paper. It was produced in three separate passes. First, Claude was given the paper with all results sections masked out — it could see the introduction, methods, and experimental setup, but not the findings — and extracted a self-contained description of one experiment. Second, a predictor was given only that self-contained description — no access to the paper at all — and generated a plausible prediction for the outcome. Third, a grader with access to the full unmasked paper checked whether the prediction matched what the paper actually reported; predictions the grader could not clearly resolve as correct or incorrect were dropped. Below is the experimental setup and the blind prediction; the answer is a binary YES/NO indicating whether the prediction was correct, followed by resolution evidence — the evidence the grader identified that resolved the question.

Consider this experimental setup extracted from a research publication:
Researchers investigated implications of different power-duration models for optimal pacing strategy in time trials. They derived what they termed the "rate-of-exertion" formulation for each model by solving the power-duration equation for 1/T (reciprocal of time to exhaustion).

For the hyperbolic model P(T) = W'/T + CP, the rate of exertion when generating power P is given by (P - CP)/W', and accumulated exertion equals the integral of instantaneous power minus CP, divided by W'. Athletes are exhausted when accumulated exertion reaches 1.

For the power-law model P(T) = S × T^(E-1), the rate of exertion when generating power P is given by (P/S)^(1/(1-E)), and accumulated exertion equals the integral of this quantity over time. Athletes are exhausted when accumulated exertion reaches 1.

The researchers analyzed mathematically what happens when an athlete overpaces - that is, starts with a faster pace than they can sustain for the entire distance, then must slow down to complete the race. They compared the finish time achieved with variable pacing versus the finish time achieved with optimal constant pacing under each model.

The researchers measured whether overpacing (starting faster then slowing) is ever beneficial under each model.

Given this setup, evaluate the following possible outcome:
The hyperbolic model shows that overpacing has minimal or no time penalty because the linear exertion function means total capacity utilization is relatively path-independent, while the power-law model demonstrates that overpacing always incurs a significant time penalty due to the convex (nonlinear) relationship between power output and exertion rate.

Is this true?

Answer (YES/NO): YES